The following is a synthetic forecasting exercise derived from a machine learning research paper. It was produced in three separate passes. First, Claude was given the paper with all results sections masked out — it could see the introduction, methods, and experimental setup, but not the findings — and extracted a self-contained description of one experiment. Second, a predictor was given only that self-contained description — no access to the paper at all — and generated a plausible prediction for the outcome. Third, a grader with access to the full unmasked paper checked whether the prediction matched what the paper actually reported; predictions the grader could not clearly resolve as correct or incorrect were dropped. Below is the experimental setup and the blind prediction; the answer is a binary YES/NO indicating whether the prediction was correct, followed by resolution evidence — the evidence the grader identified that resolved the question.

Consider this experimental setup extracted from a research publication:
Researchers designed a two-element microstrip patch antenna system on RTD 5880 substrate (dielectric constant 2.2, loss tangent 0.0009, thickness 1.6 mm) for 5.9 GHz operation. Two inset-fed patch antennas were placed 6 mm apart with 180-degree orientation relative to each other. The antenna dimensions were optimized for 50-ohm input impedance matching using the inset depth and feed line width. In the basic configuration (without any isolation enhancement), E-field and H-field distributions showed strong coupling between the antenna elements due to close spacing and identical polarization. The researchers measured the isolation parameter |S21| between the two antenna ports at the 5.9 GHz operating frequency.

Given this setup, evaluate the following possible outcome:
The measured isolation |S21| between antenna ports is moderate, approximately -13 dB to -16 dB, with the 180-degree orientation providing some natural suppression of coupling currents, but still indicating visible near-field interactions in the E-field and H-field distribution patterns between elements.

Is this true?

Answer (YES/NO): NO